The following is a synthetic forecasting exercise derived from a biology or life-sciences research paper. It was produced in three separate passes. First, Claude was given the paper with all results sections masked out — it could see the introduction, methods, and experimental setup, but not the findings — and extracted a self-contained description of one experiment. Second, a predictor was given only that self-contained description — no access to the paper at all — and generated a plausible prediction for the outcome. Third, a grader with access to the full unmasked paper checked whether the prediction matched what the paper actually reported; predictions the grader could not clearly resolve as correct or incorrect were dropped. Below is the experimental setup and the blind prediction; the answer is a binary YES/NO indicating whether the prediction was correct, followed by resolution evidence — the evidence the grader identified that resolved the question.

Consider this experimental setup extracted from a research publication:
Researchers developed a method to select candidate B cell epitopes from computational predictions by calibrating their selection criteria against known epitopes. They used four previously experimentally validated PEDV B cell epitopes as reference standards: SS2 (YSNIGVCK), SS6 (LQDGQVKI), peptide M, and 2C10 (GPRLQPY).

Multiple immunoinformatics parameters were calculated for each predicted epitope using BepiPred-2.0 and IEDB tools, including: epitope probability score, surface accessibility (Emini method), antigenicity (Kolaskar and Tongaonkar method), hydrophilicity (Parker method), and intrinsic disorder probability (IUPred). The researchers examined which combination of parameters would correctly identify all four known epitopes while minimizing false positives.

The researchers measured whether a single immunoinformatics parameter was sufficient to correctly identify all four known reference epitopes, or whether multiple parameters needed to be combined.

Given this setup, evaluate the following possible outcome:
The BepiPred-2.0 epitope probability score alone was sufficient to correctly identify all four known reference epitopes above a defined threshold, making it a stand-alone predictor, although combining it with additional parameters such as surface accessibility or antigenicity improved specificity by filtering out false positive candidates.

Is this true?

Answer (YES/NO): NO